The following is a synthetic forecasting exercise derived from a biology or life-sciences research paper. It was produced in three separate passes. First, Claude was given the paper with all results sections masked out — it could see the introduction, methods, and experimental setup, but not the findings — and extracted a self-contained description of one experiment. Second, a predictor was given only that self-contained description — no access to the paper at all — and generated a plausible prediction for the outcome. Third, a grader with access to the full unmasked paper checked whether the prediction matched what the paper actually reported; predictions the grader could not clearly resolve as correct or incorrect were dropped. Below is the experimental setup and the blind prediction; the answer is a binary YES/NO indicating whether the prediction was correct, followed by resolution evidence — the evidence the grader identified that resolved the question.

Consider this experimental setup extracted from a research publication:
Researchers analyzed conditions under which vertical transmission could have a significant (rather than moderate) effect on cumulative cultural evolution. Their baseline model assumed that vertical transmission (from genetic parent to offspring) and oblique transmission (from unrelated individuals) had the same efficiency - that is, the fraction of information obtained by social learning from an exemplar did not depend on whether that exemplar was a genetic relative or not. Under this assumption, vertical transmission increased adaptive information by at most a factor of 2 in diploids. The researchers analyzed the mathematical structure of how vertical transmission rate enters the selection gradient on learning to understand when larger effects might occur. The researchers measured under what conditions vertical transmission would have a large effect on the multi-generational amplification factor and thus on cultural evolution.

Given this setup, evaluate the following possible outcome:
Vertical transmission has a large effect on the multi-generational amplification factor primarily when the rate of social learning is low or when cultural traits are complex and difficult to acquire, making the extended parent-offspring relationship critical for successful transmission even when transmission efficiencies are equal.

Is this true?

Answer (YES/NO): NO